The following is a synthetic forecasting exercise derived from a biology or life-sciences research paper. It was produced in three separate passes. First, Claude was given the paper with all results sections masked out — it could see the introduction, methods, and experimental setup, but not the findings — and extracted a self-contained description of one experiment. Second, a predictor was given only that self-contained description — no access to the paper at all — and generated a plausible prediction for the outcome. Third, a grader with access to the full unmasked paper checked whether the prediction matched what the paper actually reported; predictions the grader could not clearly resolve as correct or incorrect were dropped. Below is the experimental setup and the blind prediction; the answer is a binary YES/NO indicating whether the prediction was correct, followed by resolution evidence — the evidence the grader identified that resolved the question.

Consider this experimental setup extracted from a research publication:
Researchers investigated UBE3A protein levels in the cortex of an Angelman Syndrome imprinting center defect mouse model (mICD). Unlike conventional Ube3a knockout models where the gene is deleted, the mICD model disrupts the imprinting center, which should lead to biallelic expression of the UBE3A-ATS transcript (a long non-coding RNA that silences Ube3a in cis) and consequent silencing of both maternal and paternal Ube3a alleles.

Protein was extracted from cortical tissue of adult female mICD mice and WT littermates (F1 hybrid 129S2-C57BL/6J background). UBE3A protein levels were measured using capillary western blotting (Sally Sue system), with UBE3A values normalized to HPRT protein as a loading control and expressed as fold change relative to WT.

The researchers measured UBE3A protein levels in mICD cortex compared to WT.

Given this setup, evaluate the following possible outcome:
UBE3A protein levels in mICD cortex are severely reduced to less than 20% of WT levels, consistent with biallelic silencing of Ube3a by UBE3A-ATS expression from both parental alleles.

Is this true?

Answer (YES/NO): NO